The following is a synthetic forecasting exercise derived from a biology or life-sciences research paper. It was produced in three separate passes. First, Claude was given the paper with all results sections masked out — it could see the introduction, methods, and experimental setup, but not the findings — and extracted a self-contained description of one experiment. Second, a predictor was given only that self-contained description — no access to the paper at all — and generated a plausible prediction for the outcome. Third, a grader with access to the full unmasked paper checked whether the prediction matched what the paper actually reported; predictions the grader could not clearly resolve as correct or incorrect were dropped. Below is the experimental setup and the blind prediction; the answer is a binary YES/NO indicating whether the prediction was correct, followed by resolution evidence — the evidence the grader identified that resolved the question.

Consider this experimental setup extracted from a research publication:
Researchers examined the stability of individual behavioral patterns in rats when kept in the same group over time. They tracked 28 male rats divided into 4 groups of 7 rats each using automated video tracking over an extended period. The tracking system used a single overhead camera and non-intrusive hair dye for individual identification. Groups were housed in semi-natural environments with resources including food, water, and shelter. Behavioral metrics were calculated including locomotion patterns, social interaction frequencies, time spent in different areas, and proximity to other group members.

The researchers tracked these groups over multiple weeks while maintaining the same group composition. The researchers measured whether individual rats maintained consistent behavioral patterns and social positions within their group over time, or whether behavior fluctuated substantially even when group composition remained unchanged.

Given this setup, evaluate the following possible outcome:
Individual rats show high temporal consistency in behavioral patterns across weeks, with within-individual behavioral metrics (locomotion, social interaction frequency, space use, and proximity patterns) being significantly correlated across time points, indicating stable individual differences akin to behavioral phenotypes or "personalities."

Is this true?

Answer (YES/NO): YES